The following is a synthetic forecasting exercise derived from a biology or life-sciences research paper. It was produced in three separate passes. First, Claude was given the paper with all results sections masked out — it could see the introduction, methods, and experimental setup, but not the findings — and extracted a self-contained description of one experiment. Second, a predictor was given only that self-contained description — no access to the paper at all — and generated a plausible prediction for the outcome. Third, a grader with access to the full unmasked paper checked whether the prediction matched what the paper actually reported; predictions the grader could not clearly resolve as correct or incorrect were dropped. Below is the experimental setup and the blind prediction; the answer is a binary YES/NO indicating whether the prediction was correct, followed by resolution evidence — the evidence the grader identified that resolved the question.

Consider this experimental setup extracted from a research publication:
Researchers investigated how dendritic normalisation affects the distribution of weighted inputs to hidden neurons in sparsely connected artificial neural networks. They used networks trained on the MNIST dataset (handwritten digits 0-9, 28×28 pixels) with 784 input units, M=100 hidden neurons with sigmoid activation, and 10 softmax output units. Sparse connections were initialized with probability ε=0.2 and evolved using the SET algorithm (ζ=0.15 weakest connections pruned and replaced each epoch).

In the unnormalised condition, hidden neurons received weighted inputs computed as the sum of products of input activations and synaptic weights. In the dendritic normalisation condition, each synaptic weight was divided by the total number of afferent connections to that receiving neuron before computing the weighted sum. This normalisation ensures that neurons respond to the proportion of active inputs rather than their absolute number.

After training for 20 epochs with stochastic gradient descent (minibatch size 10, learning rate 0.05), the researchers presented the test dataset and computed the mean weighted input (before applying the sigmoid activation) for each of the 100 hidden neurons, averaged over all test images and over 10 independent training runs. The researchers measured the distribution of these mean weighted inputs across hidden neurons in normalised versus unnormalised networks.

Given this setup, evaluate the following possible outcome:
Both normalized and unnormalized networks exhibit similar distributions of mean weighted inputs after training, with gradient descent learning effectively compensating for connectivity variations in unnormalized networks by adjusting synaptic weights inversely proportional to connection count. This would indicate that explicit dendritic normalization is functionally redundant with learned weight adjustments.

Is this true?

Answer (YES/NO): NO